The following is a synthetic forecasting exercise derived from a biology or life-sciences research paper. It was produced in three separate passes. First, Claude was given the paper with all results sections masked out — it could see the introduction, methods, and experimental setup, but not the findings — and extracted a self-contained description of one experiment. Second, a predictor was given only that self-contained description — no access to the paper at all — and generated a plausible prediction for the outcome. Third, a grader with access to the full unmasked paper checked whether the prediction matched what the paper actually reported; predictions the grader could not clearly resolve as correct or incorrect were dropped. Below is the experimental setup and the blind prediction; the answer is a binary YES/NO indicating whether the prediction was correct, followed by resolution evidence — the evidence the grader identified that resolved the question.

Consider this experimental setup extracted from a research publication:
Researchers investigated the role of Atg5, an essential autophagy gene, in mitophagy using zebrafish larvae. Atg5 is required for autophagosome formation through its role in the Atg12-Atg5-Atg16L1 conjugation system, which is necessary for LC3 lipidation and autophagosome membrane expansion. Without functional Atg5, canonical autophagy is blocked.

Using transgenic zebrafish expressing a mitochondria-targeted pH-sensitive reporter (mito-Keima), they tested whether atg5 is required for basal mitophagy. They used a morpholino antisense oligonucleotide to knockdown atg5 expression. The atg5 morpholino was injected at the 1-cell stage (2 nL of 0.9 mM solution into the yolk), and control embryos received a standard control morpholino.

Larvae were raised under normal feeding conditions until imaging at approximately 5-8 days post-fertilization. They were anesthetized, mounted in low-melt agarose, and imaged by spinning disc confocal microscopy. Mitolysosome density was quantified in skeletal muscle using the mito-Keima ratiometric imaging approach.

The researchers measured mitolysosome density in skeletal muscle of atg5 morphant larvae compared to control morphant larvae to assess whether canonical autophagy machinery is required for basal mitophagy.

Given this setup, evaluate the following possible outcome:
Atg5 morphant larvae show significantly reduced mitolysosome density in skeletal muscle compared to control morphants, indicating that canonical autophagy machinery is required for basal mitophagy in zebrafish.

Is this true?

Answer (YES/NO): NO